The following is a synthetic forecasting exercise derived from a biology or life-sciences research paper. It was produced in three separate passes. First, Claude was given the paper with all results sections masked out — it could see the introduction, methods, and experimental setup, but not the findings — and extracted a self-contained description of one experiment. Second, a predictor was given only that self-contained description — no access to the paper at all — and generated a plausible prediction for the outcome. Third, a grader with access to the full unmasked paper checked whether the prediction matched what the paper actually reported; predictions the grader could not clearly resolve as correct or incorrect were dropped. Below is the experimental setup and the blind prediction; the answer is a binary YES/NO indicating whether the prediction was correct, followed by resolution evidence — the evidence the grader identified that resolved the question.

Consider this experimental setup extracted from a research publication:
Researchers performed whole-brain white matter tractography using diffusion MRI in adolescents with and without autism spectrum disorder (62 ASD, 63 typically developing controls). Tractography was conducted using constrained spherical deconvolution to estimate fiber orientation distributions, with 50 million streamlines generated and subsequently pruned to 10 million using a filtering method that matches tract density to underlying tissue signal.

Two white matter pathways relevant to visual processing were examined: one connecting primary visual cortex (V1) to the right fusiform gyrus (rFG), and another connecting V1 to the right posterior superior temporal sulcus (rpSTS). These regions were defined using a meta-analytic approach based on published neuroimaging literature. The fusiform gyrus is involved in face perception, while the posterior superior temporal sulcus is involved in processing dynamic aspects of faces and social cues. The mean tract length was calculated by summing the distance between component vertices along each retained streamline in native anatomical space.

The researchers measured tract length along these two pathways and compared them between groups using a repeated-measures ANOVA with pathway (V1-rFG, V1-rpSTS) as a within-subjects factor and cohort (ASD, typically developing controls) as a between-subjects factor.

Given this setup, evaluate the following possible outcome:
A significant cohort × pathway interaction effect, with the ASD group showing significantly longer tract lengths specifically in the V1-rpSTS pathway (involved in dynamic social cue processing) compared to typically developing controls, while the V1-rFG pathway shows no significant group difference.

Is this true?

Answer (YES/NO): NO